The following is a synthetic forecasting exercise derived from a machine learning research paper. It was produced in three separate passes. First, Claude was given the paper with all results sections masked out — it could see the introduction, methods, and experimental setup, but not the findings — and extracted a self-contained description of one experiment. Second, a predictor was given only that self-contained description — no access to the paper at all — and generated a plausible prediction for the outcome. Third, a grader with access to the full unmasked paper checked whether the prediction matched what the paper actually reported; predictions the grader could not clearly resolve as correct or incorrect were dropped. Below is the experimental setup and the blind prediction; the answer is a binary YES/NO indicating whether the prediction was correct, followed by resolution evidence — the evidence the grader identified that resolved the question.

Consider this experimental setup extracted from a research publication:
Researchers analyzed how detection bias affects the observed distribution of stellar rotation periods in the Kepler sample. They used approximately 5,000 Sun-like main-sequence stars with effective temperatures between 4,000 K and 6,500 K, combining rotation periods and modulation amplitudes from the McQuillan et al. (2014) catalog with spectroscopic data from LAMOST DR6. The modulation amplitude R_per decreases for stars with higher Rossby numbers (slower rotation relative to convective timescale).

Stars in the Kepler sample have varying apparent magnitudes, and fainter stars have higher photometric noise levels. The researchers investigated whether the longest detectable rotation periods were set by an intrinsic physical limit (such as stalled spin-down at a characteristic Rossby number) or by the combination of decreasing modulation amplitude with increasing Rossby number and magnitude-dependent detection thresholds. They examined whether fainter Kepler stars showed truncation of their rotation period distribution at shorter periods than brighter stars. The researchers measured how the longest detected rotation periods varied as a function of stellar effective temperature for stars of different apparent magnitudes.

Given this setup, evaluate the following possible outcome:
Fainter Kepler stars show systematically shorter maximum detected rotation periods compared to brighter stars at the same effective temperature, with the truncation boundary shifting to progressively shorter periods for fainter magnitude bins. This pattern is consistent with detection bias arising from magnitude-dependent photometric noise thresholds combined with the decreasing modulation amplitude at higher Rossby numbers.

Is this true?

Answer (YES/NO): YES